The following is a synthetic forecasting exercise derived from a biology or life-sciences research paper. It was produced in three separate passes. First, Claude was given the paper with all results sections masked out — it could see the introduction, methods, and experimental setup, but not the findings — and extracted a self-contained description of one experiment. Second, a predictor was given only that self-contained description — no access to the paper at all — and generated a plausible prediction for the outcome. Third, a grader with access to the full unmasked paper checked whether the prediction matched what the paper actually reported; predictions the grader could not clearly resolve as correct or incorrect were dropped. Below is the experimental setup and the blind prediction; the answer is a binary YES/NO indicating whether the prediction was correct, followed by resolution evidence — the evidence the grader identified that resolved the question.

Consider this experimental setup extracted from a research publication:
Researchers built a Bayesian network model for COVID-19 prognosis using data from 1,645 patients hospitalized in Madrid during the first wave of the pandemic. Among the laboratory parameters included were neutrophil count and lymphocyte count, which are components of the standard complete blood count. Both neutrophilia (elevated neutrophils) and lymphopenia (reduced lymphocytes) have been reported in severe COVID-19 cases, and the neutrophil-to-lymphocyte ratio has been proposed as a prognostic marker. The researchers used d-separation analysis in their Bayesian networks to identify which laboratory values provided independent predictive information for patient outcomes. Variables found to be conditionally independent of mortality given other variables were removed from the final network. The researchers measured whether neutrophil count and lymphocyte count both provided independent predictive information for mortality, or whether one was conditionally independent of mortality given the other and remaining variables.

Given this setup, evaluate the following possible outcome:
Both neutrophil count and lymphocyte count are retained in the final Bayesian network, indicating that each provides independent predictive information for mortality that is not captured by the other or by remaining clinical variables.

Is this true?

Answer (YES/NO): NO